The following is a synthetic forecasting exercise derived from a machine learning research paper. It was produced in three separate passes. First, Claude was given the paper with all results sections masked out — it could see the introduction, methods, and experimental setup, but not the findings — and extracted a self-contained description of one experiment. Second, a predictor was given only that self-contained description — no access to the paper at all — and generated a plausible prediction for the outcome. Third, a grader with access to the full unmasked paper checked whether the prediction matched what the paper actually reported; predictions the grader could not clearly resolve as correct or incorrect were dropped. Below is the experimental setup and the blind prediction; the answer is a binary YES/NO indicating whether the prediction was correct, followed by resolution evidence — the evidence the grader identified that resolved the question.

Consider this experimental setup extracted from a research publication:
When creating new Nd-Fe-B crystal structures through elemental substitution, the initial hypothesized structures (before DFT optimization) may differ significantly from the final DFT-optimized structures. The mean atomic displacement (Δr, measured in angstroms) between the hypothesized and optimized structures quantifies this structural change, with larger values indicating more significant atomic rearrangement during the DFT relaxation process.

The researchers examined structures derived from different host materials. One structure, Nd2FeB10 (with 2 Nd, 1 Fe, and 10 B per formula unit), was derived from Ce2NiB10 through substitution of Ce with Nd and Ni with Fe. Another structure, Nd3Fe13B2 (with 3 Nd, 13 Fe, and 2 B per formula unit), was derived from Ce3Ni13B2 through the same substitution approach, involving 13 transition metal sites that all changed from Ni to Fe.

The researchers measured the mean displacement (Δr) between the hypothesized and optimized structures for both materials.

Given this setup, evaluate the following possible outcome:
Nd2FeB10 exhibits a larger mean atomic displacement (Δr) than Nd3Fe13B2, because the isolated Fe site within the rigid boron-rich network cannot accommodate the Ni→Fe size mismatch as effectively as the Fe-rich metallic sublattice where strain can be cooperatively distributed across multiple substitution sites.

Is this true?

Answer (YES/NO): NO